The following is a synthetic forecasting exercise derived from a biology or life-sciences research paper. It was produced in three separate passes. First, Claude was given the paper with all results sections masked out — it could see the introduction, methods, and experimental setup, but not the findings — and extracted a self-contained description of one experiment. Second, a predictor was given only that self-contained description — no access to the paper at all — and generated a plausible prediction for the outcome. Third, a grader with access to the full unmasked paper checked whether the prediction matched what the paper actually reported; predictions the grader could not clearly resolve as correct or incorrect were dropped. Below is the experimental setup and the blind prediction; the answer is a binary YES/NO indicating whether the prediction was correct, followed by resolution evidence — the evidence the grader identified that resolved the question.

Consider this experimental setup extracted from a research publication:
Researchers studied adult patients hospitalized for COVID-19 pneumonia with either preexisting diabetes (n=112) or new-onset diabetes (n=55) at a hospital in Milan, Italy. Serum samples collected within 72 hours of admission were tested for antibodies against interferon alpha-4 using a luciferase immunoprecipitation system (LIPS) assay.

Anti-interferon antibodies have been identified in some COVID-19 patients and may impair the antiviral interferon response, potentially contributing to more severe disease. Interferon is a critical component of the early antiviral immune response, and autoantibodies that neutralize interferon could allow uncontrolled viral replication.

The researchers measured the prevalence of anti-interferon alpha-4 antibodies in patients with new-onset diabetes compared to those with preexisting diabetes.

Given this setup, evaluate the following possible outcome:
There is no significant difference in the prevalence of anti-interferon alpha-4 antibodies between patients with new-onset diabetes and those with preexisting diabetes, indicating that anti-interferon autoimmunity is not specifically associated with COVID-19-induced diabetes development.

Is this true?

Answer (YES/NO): YES